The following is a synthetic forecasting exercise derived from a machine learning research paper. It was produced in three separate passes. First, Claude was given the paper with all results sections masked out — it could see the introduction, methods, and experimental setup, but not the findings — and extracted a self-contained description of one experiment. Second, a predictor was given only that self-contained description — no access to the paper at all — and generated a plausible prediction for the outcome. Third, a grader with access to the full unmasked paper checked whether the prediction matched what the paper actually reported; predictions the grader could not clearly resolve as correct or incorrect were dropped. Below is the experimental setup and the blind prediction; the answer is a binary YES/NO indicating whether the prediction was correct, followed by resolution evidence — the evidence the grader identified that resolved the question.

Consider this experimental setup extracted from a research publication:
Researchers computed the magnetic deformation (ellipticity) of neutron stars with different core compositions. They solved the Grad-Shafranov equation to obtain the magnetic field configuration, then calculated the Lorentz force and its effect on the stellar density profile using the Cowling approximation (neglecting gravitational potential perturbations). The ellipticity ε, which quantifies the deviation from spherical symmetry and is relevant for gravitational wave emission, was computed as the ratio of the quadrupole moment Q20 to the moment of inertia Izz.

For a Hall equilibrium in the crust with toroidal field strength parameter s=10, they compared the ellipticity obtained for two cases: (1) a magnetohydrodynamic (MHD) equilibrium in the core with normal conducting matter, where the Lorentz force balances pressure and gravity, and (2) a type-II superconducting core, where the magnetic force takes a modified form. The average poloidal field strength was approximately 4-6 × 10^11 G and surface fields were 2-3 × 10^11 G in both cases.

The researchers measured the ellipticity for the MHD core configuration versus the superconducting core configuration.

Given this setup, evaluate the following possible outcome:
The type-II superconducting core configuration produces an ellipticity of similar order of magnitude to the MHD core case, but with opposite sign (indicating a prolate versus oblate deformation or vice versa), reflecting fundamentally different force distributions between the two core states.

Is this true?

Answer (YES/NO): NO